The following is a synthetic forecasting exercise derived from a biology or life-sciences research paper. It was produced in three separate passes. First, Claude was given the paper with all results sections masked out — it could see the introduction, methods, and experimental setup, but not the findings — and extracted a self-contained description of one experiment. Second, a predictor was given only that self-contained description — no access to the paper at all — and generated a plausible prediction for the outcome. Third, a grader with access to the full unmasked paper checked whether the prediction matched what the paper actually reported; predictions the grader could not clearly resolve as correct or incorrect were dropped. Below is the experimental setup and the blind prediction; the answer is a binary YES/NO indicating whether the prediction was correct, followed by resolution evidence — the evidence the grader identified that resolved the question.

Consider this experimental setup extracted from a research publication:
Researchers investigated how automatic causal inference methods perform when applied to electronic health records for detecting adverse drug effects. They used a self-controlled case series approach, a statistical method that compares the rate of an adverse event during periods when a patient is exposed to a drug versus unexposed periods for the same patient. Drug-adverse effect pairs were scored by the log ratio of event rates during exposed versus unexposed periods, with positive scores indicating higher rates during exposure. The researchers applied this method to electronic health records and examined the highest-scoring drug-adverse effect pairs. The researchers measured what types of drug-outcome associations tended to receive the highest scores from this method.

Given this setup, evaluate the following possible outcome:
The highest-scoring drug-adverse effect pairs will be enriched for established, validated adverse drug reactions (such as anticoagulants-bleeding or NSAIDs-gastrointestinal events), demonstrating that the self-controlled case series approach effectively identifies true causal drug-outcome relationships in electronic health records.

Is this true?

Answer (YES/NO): NO